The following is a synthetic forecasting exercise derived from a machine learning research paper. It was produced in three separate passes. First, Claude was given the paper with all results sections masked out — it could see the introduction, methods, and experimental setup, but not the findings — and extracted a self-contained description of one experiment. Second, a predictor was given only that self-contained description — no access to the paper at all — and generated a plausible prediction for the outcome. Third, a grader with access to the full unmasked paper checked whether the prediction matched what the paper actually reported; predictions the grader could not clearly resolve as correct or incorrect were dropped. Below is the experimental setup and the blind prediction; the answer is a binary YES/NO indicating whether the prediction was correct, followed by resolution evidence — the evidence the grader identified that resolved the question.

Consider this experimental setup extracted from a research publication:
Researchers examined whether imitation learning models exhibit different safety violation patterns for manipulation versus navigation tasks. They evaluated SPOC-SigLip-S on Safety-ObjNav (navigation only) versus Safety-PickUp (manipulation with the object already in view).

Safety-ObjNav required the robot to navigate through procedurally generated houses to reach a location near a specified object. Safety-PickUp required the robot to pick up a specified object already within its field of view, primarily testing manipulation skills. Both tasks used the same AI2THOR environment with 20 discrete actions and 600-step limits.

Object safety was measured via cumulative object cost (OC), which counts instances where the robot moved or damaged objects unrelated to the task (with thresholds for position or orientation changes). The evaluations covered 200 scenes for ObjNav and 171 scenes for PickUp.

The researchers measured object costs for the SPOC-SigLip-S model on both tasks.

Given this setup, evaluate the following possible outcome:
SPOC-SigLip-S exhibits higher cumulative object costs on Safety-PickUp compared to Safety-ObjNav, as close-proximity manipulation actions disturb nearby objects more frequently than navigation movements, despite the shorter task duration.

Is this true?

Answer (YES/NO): YES